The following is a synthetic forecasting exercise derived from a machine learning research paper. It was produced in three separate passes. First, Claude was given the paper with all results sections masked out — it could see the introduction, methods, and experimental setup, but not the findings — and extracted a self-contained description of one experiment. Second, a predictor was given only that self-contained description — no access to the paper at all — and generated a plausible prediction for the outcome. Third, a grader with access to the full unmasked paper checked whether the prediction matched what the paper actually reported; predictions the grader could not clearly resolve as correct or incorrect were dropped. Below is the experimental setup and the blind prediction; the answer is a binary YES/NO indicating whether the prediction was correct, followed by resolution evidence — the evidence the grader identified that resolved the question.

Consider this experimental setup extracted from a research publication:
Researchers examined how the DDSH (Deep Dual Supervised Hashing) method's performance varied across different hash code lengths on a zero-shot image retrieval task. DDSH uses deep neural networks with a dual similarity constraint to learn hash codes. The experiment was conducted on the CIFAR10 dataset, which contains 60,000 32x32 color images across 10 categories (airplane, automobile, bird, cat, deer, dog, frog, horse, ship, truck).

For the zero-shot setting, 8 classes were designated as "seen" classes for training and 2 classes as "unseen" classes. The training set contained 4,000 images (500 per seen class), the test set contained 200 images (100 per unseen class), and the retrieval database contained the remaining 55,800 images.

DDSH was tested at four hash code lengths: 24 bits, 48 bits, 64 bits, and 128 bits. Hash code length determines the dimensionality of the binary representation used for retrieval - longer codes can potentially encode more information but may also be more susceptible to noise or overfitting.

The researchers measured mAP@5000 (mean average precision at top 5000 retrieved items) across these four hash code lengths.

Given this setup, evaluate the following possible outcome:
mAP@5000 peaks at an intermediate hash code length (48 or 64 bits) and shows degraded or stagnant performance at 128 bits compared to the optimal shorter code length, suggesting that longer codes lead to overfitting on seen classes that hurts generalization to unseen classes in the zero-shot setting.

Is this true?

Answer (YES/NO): NO